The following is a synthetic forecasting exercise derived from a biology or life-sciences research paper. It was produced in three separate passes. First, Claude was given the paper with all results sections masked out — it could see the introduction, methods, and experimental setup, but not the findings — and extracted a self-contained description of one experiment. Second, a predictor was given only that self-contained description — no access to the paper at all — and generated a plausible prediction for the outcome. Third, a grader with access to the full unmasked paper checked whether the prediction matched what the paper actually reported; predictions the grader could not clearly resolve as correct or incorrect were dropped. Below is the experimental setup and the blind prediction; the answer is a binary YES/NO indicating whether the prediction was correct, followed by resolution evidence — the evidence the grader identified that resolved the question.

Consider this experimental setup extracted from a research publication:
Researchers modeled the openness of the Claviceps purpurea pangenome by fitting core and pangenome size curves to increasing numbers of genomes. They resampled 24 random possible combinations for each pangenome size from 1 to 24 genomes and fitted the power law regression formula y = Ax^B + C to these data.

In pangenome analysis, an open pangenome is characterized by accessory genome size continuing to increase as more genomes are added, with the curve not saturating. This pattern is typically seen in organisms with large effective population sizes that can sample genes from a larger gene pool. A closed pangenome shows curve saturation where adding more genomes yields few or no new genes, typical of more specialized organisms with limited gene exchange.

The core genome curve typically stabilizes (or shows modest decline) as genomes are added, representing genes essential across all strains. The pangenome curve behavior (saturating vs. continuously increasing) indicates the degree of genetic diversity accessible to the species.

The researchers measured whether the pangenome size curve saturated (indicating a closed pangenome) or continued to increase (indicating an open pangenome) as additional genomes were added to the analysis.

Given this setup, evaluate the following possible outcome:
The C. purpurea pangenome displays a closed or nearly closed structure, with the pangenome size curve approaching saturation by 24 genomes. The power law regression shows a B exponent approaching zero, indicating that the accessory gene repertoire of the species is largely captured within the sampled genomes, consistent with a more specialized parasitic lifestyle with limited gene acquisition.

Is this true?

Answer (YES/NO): NO